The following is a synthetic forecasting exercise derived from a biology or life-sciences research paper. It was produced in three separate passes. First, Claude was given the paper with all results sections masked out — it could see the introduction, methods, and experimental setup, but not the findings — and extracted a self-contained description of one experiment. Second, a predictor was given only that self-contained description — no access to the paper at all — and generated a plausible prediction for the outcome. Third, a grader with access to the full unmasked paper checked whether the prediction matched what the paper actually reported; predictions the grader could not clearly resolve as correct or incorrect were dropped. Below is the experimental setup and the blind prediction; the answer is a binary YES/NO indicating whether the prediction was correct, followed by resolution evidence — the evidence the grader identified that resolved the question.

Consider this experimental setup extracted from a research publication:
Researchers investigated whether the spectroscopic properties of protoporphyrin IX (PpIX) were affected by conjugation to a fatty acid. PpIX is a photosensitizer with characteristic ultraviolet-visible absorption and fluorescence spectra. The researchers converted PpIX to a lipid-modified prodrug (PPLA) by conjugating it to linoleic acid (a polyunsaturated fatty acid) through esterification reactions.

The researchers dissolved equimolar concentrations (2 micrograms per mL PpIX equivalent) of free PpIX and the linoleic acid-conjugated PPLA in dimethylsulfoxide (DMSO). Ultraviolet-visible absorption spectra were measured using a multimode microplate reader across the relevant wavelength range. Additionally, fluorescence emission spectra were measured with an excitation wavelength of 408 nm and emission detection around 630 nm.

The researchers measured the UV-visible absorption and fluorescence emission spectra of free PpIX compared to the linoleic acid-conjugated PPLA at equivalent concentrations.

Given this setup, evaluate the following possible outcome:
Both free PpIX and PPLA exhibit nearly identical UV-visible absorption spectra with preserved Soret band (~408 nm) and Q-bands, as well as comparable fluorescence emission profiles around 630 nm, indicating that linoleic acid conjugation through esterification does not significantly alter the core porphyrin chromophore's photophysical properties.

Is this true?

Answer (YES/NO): YES